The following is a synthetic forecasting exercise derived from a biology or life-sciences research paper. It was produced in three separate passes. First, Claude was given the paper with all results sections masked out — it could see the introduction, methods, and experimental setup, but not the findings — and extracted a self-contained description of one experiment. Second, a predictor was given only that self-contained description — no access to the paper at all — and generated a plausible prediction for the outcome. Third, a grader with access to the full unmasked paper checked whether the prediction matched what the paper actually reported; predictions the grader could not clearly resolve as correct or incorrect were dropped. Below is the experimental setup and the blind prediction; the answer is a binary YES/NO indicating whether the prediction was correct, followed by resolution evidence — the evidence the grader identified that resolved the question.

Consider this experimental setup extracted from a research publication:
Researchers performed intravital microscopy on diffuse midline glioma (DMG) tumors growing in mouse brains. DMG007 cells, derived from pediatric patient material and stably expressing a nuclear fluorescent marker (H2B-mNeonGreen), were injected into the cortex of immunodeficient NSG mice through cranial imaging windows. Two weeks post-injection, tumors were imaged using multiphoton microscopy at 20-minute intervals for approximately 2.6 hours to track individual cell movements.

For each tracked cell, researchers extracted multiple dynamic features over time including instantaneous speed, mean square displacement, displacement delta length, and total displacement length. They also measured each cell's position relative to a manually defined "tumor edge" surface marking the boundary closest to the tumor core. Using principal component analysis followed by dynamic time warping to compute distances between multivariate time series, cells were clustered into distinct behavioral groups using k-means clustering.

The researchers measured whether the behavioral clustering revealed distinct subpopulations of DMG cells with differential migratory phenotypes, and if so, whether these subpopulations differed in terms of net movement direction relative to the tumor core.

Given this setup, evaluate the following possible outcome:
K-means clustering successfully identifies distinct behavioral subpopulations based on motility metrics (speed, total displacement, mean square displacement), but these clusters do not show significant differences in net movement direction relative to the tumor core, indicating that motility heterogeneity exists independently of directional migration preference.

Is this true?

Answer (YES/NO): NO